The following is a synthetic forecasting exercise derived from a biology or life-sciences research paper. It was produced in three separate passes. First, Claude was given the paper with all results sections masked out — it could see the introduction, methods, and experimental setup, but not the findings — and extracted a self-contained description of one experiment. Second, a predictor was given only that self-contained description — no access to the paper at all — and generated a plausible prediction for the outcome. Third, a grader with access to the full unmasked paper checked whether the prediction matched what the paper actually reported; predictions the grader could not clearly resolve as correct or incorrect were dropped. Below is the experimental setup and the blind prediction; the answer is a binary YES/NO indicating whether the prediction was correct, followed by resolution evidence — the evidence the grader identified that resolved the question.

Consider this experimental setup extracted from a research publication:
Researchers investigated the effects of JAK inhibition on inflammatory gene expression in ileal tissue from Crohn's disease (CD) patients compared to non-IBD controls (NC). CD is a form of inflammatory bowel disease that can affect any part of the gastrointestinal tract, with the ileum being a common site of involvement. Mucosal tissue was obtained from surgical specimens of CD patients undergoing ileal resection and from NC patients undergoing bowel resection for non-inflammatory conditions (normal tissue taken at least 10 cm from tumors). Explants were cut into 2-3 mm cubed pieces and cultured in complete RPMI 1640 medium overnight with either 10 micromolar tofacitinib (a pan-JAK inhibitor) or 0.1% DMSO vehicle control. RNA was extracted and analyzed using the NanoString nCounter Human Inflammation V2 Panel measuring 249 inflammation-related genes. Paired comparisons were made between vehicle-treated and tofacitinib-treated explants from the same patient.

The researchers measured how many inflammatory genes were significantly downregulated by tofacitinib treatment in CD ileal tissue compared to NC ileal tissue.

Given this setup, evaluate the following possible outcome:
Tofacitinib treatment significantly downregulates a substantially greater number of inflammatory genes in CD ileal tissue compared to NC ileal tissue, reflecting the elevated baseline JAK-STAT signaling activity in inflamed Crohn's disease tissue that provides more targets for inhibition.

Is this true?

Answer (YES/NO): NO